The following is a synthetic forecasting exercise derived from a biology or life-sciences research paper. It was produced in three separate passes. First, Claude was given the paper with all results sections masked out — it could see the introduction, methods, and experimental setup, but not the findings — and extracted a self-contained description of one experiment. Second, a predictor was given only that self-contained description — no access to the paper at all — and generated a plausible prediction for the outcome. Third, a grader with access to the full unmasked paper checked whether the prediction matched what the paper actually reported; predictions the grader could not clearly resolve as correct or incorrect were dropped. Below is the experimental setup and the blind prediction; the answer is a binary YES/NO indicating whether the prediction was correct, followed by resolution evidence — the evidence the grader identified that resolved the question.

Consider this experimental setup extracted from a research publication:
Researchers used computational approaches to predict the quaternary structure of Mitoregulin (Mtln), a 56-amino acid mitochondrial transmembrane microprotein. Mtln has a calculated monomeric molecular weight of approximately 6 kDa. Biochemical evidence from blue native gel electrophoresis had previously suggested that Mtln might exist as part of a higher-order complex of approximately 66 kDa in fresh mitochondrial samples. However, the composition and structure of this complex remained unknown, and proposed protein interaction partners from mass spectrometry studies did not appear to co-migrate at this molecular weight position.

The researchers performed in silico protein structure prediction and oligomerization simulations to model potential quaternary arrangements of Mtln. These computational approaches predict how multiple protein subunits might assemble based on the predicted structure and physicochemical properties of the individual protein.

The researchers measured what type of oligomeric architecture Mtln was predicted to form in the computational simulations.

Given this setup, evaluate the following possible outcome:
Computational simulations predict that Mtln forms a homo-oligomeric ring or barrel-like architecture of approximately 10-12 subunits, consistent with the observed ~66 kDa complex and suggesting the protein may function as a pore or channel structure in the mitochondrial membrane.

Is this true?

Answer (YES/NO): NO